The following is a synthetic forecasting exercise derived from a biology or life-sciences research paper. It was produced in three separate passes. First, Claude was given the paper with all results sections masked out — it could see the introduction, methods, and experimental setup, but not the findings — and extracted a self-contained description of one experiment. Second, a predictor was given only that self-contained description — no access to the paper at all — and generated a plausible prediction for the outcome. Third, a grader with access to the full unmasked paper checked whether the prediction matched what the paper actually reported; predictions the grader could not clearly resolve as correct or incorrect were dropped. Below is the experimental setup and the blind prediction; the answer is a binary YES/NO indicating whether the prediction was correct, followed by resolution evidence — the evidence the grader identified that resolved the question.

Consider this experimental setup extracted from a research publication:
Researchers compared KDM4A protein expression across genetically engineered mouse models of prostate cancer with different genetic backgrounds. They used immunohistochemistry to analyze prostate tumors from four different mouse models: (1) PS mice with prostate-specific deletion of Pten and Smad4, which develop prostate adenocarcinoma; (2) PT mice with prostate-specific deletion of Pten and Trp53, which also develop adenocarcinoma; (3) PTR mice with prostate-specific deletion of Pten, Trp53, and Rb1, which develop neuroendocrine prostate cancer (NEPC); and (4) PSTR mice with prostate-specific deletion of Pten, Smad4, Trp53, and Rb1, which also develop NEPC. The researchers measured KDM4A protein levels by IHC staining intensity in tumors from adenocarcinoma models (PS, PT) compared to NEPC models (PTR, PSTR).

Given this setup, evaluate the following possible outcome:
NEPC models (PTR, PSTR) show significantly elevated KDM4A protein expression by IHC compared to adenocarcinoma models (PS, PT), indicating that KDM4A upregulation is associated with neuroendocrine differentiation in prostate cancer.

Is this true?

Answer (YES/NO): YES